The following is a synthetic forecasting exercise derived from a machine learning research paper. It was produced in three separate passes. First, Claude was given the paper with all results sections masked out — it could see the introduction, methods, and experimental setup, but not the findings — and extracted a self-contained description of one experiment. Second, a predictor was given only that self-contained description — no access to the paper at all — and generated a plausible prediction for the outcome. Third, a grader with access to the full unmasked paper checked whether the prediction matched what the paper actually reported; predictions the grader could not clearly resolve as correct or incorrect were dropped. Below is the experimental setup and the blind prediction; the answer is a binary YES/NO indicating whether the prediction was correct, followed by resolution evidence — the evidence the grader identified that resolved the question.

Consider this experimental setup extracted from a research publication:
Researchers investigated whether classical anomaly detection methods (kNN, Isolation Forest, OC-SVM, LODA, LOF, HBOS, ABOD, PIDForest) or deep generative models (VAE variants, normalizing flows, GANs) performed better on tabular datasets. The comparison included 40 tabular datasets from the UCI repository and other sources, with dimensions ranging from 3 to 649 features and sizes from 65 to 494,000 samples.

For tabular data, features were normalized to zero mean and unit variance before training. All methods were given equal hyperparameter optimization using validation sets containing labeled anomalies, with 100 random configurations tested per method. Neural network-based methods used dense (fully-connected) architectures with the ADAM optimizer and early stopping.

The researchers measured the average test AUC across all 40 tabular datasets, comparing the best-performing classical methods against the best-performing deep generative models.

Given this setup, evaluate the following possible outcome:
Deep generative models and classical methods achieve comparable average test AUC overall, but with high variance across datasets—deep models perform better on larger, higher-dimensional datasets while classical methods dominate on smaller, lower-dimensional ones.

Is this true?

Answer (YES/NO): NO